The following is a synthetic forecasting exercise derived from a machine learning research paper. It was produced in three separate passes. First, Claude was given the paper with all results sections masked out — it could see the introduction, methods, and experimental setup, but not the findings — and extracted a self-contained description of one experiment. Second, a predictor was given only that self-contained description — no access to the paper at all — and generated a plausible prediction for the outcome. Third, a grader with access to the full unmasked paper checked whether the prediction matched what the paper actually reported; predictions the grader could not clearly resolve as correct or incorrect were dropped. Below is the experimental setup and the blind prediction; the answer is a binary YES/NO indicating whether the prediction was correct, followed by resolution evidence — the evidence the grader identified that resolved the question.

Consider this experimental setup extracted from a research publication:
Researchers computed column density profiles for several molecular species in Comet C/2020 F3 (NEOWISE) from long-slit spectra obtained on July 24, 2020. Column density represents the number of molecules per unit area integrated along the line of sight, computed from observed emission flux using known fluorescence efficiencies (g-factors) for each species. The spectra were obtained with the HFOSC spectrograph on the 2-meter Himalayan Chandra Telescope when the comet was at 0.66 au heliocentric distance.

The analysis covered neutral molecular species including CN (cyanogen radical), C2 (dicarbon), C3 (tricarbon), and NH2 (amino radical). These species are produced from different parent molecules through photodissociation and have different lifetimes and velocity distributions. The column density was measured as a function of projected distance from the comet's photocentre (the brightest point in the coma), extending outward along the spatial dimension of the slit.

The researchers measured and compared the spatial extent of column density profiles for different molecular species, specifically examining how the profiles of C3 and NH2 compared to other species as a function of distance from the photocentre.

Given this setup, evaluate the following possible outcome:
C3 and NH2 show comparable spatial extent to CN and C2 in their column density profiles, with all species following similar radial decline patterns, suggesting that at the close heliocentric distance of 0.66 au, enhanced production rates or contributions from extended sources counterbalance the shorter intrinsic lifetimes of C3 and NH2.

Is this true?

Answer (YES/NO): NO